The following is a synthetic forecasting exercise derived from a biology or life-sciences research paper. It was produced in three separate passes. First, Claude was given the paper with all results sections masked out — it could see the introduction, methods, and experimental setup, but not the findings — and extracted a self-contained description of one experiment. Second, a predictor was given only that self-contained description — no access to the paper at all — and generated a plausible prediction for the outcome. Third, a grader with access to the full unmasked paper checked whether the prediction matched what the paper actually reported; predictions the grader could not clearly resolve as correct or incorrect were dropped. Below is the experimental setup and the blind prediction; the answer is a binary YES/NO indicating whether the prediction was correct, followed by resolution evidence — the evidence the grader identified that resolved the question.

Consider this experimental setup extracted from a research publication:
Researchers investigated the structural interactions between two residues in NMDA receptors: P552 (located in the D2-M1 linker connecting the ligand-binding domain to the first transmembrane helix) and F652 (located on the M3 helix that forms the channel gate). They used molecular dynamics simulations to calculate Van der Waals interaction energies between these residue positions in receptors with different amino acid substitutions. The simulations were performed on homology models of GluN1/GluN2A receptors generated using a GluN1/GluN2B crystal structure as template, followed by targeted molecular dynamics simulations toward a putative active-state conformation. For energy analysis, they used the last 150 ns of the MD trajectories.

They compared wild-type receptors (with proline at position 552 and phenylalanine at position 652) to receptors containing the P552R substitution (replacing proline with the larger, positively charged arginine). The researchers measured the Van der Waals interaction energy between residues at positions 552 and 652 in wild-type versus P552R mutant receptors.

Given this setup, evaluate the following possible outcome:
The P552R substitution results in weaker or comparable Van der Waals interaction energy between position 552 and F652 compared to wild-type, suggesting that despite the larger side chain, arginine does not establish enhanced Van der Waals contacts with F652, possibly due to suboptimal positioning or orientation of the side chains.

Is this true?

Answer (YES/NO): NO